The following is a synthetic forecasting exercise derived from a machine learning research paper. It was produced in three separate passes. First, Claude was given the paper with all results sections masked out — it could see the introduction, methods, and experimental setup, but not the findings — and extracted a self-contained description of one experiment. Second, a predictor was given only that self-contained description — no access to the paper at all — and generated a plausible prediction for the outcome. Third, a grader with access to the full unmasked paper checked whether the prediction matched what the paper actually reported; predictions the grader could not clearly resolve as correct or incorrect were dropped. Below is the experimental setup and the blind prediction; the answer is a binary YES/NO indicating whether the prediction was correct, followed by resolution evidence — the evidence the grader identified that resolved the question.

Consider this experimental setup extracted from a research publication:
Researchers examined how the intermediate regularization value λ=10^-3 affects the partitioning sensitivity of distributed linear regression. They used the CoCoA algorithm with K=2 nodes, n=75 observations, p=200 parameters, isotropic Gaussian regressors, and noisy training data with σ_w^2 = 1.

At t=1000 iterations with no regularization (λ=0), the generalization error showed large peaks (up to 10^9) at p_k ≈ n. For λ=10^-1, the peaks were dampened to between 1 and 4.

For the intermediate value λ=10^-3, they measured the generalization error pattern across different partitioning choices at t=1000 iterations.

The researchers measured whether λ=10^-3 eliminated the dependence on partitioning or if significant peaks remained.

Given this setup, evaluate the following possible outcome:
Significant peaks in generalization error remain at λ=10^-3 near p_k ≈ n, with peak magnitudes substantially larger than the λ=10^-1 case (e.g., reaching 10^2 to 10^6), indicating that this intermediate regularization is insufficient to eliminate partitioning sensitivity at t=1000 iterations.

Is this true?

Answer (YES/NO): NO